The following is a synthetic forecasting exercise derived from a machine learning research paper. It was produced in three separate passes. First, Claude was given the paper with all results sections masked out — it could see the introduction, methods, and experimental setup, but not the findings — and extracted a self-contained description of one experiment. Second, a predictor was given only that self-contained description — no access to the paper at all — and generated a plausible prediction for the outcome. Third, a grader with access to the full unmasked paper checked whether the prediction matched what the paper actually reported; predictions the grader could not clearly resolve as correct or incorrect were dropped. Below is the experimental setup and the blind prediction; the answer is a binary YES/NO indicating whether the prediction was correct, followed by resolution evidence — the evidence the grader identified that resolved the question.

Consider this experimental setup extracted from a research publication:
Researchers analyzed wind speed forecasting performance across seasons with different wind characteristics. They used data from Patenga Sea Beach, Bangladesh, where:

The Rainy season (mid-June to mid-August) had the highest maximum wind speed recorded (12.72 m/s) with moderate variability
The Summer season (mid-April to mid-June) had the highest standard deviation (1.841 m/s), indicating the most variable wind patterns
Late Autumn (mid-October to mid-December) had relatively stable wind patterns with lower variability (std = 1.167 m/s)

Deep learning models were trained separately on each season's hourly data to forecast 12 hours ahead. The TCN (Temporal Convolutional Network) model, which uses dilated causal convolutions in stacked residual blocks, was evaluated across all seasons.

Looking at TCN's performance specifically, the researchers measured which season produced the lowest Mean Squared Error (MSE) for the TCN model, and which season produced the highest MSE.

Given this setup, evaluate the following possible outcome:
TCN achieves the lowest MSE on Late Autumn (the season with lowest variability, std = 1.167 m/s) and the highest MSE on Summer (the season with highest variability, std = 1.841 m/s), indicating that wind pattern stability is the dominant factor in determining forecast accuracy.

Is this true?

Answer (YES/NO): NO